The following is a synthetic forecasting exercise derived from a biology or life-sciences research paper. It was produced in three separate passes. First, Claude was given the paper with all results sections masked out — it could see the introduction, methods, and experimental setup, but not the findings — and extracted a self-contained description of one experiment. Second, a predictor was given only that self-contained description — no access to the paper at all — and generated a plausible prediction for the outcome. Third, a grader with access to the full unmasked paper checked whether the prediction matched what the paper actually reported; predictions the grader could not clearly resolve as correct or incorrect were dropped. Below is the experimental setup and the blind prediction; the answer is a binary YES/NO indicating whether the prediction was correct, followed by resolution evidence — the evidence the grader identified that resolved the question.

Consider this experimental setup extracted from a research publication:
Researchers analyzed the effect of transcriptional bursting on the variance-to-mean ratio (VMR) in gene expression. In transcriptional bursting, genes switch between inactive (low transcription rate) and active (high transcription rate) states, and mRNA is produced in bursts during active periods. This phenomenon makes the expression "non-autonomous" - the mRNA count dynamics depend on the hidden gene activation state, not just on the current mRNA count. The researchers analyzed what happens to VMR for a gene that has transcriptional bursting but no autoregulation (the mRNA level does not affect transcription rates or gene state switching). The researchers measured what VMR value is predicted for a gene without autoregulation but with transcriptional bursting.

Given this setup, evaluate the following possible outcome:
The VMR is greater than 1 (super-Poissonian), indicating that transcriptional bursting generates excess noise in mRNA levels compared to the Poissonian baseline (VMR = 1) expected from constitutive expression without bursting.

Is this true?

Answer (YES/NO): YES